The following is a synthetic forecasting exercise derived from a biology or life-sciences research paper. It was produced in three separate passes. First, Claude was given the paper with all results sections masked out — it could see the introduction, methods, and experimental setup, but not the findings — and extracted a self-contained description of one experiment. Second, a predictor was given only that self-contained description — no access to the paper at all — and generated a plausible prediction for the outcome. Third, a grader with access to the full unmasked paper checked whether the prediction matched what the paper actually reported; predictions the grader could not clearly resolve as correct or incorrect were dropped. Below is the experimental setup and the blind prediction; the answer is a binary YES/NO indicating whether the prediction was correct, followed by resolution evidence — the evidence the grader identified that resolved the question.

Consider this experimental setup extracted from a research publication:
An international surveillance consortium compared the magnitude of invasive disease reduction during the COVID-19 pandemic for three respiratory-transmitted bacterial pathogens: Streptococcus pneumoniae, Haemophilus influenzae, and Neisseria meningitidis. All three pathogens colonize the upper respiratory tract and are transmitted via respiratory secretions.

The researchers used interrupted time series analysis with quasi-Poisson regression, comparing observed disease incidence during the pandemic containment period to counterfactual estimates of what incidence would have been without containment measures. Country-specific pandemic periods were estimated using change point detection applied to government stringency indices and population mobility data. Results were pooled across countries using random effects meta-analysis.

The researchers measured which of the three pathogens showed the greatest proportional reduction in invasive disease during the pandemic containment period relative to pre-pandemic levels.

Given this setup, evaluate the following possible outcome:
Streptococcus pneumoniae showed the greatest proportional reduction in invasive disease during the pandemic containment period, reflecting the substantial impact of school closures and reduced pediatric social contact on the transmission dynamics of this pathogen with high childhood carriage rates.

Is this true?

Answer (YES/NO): NO